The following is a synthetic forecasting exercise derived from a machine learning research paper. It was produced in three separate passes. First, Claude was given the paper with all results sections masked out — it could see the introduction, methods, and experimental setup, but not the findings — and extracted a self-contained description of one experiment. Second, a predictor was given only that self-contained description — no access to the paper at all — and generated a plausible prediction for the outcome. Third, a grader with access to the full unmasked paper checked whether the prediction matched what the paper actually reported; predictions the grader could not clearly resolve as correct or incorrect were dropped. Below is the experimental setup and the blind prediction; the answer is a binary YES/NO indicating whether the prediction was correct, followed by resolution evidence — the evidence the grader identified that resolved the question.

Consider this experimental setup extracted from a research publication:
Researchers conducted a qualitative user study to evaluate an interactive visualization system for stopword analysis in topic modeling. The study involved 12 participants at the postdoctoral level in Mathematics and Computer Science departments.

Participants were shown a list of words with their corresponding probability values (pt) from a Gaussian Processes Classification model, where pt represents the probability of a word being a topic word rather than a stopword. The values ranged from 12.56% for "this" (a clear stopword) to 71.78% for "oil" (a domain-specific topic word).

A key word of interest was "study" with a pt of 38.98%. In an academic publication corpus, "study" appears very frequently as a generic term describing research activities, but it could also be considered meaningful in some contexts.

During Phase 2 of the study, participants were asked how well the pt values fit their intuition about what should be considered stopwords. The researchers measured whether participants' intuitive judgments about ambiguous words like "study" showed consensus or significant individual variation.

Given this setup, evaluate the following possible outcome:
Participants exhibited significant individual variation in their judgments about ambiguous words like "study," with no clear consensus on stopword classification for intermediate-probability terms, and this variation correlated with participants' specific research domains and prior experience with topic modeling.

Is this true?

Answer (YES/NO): NO